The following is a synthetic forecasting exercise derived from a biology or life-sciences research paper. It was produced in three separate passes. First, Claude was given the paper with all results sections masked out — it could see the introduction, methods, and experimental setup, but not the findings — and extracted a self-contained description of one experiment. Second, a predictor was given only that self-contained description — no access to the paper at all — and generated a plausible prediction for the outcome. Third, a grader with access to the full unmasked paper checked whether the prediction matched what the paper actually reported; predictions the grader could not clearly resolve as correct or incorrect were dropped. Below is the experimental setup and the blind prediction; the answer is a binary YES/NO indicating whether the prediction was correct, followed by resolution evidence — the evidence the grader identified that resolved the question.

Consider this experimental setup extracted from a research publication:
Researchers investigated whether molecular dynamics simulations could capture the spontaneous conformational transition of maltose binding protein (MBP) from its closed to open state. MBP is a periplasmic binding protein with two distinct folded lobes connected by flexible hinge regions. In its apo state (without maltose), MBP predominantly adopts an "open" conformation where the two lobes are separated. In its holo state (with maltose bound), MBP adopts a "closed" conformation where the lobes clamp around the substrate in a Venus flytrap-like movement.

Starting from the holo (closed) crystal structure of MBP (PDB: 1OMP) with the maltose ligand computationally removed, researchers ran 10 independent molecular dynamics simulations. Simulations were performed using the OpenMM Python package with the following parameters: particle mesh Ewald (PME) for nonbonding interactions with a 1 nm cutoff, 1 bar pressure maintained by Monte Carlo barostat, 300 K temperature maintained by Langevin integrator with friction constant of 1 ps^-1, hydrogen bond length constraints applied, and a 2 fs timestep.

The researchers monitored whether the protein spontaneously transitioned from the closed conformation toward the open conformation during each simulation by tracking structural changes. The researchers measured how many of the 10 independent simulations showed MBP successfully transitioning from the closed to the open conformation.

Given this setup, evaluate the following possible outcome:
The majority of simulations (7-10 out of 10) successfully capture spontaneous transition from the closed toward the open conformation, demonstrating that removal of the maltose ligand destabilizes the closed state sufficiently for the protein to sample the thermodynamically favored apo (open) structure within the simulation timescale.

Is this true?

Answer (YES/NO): YES